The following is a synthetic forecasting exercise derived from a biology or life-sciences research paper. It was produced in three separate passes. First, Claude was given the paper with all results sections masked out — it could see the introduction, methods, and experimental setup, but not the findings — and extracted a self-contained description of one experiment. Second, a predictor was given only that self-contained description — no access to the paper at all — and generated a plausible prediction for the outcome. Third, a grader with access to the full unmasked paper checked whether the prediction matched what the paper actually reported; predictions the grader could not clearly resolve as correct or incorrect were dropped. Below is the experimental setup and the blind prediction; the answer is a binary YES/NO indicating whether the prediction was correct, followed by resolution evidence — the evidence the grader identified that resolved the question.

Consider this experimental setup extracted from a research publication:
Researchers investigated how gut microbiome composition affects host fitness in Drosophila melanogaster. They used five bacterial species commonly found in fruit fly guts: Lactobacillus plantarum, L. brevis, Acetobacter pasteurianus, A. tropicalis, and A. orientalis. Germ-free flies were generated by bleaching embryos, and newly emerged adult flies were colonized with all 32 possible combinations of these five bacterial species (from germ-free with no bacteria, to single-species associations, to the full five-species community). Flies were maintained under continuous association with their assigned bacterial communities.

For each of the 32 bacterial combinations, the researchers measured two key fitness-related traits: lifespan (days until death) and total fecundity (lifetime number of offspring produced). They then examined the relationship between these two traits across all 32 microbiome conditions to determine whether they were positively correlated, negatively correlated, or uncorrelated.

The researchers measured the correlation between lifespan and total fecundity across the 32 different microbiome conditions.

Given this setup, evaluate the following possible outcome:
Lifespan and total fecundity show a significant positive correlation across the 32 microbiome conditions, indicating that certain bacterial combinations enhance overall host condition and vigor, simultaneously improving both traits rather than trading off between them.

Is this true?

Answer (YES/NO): NO